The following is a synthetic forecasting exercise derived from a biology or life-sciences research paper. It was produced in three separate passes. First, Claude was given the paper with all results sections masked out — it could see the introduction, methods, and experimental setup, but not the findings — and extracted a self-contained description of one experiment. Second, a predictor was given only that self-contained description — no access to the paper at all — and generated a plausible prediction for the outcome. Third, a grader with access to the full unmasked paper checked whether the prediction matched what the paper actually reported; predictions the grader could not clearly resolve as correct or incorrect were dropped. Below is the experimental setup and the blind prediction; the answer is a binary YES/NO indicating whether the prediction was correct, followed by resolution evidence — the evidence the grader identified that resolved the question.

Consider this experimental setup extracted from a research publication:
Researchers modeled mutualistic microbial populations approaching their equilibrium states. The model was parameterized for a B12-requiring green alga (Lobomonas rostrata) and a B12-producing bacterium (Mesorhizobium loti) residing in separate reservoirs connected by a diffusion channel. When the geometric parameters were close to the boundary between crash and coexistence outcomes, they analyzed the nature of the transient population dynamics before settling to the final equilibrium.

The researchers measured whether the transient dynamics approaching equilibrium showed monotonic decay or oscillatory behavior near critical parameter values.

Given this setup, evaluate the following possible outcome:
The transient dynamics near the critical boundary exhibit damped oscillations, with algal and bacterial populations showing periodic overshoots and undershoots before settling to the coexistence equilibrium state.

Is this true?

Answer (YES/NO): YES